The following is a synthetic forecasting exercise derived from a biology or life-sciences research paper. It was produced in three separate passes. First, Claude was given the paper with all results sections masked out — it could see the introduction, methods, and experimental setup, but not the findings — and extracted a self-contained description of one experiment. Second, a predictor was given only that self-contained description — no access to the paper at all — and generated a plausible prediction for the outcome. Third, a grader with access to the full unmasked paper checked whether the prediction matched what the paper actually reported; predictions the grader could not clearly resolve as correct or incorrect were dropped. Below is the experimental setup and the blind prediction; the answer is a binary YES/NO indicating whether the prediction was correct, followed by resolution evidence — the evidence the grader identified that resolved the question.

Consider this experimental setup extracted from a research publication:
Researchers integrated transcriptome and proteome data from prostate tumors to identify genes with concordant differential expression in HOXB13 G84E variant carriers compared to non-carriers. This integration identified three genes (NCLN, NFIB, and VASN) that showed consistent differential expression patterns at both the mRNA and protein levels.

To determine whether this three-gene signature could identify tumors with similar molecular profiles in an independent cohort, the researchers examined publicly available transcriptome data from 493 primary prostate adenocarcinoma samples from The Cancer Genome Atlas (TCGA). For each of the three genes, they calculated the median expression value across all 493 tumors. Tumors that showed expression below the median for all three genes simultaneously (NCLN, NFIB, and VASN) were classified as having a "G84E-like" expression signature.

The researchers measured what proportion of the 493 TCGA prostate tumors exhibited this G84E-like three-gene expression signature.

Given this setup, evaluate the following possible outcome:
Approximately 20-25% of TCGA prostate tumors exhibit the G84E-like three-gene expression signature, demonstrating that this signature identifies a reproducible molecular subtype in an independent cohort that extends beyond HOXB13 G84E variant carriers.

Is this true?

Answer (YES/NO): NO